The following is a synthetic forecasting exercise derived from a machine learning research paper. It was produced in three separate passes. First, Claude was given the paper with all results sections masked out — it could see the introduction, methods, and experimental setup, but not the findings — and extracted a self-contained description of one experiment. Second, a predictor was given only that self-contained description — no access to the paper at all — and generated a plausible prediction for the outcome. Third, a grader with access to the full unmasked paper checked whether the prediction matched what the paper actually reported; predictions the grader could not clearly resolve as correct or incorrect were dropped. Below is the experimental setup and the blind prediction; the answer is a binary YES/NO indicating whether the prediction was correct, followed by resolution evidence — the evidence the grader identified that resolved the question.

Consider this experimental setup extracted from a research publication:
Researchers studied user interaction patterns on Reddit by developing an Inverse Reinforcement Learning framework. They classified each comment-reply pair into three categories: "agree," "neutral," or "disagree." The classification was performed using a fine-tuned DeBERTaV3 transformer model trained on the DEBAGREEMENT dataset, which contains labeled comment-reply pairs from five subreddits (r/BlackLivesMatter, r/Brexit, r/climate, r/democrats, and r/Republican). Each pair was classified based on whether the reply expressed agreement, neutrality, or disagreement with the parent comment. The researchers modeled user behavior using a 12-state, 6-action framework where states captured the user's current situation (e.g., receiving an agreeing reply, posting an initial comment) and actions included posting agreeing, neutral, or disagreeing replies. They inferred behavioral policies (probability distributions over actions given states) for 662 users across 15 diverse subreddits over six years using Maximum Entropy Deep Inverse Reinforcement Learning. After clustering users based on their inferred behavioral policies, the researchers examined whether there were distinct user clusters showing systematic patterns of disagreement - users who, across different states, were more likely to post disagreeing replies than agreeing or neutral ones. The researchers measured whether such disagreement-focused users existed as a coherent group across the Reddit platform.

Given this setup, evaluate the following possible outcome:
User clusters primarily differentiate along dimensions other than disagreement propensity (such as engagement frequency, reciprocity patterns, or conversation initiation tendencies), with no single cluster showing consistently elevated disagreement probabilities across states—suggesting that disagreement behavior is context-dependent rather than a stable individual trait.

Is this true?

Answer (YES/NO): NO